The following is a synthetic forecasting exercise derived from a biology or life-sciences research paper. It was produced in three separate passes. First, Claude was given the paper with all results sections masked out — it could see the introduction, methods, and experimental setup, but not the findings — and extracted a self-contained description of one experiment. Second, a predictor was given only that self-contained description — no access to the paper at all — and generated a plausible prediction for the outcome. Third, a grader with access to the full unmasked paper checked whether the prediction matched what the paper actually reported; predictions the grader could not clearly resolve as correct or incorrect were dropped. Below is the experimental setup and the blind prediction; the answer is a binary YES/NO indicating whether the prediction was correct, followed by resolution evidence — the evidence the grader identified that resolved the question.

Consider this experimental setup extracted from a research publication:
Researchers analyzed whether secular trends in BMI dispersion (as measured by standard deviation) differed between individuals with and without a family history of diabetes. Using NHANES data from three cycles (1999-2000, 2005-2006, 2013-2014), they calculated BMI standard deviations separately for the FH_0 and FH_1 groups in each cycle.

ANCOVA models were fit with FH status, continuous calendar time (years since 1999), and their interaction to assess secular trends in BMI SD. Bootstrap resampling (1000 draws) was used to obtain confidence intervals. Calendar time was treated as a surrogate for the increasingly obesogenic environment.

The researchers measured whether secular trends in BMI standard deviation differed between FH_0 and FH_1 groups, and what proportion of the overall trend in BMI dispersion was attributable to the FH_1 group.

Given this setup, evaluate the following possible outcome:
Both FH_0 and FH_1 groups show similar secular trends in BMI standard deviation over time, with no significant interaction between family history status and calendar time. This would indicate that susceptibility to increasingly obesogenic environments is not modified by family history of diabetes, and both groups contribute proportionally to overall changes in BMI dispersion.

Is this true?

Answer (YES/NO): NO